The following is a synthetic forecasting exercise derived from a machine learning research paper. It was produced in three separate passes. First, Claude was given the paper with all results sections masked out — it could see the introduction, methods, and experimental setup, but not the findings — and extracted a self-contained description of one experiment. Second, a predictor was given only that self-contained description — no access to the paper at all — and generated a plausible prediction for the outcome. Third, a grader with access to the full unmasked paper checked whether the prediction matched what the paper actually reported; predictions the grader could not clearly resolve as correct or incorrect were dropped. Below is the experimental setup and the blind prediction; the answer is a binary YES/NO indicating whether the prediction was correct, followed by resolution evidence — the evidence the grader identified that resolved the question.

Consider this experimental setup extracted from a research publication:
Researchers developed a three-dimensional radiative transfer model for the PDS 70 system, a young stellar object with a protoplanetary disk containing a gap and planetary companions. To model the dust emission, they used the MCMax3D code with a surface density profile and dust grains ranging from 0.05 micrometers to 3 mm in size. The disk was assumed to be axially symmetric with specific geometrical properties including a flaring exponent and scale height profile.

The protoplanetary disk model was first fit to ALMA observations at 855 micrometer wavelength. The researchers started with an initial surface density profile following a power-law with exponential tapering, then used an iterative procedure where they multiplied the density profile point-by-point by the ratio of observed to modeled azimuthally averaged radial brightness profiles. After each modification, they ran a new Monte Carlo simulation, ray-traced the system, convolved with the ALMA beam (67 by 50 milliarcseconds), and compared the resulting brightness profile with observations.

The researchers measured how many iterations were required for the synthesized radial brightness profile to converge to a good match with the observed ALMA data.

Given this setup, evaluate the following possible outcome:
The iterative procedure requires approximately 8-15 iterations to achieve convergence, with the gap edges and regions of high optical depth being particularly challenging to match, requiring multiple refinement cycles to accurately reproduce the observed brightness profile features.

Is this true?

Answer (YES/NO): NO